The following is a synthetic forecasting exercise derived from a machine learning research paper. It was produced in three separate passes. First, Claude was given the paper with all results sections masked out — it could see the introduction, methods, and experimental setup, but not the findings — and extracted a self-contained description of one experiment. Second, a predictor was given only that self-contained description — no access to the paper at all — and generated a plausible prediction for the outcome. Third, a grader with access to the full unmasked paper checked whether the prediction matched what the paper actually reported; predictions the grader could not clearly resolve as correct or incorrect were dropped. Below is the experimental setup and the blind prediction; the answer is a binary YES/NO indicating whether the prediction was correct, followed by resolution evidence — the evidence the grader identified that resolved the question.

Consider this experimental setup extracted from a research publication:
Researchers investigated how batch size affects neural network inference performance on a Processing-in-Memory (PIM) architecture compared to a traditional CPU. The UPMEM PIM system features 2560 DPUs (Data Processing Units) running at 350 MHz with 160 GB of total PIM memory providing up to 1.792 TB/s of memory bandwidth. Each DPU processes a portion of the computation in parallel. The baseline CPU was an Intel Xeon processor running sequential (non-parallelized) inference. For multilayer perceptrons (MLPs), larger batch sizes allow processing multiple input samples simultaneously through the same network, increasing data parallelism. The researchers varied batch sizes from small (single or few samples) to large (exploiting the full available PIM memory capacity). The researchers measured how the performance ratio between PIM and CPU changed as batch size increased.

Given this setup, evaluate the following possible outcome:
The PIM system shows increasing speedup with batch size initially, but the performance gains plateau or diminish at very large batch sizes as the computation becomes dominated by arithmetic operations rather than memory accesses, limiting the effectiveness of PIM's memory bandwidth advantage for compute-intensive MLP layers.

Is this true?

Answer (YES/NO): NO